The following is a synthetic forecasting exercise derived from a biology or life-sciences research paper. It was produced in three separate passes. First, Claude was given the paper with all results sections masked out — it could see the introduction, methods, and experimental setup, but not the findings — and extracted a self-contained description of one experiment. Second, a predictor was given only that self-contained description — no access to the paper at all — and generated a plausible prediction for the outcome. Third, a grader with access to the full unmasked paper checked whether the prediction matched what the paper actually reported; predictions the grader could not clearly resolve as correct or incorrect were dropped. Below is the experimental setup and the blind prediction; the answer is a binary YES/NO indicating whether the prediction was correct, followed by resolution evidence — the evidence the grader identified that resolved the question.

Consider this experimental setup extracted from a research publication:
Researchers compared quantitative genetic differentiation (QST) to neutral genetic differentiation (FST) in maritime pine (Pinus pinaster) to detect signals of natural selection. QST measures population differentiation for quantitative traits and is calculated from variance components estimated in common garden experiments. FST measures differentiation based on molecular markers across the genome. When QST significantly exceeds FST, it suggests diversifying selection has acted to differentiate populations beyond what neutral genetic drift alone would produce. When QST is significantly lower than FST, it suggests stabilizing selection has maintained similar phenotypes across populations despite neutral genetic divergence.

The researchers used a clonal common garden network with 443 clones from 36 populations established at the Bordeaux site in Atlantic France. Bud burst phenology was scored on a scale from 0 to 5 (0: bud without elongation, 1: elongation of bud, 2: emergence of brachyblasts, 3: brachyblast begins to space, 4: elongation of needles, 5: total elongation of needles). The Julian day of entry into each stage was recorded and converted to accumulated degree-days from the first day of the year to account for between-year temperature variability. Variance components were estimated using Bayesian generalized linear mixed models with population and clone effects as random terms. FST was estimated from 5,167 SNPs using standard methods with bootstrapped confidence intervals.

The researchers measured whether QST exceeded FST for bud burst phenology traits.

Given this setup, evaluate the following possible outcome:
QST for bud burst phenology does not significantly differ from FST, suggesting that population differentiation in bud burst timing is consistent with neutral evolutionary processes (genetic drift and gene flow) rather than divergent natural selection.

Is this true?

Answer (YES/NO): NO